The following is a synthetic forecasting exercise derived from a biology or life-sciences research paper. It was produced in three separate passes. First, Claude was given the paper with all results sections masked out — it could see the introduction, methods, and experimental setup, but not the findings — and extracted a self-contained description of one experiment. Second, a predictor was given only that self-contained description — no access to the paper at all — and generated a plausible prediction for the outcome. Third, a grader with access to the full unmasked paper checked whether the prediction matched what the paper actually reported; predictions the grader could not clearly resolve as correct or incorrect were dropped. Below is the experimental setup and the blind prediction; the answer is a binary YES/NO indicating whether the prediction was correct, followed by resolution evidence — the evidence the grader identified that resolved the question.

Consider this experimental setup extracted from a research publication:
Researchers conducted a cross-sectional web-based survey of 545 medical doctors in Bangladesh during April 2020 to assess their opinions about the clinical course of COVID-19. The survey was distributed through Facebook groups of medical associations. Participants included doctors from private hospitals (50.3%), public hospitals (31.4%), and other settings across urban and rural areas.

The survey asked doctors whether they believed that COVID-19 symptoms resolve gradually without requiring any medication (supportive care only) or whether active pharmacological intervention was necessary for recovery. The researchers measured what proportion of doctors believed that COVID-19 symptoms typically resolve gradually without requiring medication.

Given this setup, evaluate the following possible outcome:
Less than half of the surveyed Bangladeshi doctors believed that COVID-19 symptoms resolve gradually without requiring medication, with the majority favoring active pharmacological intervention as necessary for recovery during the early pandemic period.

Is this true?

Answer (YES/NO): NO